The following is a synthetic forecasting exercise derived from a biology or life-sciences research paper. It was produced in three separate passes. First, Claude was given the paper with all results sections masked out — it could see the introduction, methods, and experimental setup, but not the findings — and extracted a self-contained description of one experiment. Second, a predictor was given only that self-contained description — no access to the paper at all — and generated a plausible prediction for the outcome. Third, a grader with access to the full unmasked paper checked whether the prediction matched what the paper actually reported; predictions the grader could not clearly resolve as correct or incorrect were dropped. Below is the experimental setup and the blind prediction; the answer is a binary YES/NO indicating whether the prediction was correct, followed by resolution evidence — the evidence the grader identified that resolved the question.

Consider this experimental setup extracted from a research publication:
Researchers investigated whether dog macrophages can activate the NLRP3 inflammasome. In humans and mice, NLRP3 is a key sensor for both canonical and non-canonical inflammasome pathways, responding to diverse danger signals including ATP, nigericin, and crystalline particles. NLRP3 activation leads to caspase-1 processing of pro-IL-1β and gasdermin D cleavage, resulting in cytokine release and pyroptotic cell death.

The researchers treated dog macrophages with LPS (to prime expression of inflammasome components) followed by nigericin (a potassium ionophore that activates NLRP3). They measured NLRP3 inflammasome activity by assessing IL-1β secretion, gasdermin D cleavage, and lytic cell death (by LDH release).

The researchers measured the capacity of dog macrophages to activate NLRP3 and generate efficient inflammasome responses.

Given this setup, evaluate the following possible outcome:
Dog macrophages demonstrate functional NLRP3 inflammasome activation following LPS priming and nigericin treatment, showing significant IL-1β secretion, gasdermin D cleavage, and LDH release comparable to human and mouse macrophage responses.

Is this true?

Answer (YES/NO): NO